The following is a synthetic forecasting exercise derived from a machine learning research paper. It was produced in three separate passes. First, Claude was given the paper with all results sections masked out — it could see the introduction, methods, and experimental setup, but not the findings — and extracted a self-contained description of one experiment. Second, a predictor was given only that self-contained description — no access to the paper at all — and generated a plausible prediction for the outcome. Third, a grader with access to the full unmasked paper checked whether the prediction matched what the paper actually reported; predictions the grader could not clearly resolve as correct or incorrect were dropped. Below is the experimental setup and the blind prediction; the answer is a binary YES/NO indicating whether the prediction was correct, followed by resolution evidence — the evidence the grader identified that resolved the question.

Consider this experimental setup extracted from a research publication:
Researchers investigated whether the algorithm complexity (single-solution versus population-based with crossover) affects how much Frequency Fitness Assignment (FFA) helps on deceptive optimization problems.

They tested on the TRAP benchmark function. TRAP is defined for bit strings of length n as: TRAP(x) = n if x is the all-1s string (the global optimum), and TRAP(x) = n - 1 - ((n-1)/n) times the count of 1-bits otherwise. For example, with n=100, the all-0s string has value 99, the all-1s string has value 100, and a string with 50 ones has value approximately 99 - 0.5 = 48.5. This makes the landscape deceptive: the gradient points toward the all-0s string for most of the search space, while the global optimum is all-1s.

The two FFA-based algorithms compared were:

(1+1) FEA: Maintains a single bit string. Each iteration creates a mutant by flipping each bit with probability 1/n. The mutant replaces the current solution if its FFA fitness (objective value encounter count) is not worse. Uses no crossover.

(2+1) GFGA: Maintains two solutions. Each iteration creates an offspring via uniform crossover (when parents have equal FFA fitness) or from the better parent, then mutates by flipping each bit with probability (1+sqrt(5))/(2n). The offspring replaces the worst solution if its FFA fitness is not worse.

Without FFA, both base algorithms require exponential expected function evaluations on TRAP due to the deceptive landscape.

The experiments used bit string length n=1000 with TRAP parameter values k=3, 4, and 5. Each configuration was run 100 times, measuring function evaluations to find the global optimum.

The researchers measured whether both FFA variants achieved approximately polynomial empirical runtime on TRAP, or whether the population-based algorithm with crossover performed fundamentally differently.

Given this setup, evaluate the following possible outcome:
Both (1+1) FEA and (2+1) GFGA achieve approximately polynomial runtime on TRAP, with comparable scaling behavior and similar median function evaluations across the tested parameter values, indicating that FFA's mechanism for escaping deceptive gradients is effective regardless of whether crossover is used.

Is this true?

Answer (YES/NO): YES